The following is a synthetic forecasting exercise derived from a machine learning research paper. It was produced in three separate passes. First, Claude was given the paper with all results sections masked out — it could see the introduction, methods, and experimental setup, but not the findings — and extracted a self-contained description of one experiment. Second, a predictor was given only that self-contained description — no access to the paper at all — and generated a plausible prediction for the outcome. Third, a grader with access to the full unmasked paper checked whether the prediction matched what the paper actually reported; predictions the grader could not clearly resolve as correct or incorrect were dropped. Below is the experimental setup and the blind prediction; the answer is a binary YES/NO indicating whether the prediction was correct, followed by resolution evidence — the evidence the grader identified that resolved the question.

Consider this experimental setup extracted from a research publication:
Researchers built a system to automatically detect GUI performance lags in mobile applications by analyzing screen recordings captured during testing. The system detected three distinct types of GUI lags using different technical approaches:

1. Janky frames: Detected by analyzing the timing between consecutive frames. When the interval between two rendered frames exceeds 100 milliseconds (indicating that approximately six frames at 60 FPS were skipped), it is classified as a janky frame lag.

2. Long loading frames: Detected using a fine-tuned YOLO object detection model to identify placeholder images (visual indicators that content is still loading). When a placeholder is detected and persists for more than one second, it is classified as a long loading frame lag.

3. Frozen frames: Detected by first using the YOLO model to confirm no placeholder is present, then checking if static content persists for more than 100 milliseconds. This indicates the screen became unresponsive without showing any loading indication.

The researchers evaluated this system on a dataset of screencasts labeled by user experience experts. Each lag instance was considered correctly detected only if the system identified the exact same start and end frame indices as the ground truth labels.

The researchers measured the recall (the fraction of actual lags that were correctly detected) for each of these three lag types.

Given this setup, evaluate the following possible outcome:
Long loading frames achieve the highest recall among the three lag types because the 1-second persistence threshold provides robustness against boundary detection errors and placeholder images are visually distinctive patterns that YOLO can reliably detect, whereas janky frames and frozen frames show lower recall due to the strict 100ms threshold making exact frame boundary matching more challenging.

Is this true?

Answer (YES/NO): NO